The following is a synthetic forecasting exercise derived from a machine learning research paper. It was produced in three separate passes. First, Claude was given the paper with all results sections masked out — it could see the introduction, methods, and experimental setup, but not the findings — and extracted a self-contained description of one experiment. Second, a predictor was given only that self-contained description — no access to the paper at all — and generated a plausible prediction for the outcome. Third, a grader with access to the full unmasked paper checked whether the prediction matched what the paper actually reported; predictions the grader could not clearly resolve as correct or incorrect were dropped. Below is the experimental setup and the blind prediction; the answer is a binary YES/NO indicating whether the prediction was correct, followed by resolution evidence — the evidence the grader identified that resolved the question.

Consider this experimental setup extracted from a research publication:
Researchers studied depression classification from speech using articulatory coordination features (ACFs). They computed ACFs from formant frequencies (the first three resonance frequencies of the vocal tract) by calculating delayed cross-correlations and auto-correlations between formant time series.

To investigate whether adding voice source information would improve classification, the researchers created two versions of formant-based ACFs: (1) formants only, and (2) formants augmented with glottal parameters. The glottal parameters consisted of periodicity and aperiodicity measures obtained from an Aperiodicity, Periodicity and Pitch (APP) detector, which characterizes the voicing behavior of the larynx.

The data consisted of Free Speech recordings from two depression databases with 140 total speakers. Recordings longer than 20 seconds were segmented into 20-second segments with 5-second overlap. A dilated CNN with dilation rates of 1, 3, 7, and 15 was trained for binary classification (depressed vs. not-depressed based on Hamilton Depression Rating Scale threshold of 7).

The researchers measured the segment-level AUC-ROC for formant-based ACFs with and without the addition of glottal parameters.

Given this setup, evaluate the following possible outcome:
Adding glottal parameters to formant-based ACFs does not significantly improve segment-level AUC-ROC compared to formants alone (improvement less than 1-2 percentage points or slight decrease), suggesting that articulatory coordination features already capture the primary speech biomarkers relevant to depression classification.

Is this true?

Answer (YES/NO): NO